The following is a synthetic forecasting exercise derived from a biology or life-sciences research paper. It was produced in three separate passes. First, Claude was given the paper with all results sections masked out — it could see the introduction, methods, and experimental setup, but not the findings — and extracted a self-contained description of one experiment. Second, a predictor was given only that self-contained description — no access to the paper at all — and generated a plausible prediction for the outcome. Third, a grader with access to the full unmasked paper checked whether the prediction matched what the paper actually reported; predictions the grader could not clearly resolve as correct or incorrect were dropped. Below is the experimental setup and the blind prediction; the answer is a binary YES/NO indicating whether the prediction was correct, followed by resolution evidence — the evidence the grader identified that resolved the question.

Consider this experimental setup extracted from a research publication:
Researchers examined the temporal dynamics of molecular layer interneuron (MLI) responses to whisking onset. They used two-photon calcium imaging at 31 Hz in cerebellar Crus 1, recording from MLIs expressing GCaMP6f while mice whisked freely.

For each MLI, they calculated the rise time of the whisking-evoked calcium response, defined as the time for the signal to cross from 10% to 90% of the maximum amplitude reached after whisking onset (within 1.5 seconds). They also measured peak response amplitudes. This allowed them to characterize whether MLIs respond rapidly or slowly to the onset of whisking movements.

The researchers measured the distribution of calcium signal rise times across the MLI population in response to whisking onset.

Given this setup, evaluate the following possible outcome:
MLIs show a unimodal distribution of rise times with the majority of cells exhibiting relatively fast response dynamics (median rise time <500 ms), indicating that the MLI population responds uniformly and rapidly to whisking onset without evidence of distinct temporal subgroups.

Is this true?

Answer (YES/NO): NO